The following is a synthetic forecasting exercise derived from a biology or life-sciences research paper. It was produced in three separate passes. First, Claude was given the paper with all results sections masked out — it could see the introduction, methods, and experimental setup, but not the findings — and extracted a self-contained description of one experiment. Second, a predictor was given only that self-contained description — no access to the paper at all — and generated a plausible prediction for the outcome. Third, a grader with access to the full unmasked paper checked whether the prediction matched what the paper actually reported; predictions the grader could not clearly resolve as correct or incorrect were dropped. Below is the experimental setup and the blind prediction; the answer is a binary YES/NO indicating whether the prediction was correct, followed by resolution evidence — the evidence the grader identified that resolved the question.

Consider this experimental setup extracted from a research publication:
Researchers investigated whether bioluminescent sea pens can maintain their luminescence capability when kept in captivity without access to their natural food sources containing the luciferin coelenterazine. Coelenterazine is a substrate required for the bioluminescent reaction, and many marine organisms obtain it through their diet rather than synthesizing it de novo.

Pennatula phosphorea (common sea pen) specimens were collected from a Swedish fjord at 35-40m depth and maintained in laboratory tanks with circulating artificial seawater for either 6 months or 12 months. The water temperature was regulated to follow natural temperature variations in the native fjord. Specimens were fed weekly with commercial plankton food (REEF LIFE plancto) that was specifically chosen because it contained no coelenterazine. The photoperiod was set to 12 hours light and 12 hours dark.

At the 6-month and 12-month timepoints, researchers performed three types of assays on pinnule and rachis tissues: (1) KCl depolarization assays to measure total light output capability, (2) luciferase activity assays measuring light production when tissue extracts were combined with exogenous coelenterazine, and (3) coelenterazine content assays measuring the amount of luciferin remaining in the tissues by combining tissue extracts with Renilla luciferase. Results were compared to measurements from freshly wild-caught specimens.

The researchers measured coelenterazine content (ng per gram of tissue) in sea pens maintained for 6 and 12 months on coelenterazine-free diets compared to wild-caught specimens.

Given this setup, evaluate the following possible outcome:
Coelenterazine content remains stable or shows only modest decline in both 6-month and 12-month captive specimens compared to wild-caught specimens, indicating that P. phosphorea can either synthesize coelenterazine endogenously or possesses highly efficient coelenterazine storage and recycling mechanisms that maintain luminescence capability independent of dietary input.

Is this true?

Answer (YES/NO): NO